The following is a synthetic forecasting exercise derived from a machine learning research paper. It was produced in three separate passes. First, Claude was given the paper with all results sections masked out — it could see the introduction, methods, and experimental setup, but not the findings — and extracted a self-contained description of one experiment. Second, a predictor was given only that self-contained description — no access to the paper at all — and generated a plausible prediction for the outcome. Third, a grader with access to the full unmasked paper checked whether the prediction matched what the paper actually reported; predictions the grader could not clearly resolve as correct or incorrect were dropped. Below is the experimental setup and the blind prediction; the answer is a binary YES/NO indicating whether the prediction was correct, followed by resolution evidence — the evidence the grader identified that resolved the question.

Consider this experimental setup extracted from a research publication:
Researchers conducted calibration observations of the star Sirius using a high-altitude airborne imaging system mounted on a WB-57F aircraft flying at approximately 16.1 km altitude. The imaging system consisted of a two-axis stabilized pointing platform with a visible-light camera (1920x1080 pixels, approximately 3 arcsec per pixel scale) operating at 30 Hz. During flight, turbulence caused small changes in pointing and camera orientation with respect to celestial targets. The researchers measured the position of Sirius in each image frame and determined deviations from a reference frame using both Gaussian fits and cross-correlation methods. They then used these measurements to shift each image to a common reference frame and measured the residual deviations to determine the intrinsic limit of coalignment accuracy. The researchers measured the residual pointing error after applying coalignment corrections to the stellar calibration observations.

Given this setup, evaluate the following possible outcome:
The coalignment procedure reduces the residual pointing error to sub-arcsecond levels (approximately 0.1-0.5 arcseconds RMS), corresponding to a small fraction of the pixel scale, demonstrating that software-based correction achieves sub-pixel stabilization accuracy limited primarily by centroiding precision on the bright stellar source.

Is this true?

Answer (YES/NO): YES